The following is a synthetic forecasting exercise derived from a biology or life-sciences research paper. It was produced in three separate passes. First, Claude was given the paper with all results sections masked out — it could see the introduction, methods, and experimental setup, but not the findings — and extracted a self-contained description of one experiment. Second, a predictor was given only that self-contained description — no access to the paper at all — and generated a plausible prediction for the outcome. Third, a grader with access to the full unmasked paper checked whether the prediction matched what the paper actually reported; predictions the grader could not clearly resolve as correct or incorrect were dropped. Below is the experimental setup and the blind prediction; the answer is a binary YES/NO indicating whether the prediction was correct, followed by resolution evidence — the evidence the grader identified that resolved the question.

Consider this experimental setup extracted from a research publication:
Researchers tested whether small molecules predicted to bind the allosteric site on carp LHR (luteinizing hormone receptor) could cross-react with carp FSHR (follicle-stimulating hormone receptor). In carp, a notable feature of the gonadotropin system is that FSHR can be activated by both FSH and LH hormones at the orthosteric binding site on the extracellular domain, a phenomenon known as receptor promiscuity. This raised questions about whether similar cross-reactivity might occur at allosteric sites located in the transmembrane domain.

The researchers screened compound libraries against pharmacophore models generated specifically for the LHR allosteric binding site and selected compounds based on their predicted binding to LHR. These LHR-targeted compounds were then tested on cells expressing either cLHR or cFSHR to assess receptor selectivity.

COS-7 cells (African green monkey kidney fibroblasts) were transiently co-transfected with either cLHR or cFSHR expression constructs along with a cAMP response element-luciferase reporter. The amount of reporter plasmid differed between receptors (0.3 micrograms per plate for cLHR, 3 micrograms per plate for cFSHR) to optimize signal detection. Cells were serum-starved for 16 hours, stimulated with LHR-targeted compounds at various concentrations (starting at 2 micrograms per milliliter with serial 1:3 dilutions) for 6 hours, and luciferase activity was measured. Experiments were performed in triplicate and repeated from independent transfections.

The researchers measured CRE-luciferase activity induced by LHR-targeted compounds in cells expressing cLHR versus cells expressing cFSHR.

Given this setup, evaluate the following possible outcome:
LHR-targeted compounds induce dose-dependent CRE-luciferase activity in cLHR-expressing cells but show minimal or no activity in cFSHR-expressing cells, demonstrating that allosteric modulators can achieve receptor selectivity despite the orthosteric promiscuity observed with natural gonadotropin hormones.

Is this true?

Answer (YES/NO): NO